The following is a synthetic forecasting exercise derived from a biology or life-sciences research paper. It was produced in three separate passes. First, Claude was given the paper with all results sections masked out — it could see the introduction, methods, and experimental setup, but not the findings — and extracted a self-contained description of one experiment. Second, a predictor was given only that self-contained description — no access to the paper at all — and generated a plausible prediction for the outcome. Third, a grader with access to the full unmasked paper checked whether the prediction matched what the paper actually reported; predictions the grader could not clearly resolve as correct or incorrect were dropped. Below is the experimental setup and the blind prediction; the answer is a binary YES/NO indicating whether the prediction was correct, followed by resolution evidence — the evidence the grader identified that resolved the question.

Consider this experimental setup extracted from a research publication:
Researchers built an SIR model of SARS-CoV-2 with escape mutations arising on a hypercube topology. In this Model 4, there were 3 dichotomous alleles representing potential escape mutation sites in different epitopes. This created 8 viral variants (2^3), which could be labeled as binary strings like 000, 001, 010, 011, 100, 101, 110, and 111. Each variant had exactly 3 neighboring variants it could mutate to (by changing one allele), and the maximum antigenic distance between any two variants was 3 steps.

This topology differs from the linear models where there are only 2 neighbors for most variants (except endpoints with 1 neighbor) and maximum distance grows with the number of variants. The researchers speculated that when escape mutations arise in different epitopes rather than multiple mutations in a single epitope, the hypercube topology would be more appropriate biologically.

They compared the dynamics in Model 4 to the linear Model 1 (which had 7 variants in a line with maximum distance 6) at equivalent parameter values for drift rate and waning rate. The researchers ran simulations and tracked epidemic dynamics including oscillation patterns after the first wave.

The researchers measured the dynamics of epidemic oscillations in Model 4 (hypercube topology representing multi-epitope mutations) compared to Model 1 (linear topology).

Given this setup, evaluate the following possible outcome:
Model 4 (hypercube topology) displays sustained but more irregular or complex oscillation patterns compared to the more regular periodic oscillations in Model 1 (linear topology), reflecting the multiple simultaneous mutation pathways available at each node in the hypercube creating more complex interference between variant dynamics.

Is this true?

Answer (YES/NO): NO